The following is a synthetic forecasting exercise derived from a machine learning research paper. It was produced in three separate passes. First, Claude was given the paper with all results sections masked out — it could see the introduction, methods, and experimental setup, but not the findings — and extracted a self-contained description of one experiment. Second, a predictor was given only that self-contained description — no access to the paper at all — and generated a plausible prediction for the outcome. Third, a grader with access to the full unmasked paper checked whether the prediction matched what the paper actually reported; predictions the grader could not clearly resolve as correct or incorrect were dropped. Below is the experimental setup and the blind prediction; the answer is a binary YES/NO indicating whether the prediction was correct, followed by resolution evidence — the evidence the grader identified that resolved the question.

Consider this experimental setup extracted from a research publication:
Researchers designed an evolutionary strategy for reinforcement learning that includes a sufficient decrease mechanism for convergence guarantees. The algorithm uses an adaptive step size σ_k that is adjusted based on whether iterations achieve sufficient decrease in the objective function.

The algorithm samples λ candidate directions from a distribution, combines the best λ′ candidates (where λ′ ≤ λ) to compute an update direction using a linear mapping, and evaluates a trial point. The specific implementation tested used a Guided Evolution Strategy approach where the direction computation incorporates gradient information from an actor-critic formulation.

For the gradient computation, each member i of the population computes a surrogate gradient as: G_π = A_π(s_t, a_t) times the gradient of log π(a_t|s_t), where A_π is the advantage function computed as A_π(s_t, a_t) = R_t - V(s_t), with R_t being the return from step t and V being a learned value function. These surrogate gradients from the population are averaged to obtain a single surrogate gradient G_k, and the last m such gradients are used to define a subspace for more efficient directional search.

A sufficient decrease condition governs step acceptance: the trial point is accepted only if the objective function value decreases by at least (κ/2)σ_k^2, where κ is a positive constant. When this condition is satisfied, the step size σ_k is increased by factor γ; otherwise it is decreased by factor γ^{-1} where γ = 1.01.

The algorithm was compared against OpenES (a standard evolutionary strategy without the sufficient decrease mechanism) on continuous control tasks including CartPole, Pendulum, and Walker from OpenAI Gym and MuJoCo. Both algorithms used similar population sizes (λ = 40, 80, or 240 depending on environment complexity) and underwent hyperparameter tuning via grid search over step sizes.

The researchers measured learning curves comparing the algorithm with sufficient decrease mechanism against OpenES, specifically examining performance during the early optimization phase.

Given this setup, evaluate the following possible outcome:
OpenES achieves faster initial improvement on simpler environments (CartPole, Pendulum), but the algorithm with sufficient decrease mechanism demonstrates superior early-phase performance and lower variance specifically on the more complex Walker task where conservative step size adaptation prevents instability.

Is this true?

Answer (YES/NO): NO